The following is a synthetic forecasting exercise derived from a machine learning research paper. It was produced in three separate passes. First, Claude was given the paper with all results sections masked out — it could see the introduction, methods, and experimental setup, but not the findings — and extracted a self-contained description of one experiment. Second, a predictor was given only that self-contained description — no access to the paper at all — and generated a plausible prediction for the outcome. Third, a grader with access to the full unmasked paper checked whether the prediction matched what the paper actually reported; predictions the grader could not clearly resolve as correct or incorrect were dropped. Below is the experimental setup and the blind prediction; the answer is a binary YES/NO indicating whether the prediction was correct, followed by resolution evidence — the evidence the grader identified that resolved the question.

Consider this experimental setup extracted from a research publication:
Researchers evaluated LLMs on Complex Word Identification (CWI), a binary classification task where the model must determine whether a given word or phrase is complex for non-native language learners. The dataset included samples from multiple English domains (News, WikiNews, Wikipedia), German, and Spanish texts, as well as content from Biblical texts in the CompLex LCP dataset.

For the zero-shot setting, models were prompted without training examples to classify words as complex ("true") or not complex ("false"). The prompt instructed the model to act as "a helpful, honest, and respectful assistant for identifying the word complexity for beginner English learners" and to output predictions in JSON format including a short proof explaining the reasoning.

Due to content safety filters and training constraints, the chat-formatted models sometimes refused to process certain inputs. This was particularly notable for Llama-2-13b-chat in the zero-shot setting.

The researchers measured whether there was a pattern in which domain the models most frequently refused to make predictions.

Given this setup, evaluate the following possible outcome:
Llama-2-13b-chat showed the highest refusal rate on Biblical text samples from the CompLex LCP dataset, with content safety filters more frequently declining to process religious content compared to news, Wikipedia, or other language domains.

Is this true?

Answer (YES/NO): NO